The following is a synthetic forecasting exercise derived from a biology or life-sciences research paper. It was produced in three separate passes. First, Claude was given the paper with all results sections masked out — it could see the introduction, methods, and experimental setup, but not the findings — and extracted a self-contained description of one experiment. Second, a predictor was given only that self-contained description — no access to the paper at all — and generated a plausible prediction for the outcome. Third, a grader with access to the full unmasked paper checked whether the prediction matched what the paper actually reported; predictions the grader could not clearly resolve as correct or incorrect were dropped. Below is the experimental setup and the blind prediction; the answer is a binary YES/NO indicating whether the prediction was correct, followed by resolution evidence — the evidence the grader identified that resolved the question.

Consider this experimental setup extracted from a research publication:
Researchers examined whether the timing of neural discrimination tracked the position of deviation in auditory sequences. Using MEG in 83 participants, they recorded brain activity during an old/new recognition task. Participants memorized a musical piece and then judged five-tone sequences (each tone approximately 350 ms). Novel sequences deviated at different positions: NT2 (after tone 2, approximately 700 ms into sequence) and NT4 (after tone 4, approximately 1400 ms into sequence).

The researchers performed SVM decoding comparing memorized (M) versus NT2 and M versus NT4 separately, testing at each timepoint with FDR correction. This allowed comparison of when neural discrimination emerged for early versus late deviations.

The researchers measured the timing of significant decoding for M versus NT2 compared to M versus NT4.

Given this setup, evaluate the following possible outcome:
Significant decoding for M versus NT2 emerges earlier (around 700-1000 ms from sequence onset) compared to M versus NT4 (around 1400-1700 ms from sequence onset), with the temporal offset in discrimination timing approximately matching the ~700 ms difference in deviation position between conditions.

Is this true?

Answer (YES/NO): YES